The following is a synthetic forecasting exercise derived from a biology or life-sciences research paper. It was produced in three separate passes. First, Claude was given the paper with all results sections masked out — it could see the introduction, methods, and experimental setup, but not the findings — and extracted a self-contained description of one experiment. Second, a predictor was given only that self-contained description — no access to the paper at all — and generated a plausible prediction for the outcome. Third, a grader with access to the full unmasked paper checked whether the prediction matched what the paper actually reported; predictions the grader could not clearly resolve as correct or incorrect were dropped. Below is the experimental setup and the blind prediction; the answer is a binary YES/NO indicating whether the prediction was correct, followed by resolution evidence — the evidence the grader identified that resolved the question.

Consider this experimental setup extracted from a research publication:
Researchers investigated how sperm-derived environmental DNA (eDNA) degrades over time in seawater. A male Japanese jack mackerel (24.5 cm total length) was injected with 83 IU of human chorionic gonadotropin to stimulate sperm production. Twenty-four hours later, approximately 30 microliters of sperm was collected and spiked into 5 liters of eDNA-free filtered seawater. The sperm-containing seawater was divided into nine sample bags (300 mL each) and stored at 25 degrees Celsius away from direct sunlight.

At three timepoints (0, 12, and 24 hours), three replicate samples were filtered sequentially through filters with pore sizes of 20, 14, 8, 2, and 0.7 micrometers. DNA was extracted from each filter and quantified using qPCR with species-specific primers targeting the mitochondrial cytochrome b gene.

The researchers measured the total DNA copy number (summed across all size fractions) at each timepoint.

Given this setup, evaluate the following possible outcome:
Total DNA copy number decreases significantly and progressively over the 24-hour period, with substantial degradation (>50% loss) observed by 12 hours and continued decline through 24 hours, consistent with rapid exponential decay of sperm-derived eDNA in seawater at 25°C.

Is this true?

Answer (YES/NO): YES